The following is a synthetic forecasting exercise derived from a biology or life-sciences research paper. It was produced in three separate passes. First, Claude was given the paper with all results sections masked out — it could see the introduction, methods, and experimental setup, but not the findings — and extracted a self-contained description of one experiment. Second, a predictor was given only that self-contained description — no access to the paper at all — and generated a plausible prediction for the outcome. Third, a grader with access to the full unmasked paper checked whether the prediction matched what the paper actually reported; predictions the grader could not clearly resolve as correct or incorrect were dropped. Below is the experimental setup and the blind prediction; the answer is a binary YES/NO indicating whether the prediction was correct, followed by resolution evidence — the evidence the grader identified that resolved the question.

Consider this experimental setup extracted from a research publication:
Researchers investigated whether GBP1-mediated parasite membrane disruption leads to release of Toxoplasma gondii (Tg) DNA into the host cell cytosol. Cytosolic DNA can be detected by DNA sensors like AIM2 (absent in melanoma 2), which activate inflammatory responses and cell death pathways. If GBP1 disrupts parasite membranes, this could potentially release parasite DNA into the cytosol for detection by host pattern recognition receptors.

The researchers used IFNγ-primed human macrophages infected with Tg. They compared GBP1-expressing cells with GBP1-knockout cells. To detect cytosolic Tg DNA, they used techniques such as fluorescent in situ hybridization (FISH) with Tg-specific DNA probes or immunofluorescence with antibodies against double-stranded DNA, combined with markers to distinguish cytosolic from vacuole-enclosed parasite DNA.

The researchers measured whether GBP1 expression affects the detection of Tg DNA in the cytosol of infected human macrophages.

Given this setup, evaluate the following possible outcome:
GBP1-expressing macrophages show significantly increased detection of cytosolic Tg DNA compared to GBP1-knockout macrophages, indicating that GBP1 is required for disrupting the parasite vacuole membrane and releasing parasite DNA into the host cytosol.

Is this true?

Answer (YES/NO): YES